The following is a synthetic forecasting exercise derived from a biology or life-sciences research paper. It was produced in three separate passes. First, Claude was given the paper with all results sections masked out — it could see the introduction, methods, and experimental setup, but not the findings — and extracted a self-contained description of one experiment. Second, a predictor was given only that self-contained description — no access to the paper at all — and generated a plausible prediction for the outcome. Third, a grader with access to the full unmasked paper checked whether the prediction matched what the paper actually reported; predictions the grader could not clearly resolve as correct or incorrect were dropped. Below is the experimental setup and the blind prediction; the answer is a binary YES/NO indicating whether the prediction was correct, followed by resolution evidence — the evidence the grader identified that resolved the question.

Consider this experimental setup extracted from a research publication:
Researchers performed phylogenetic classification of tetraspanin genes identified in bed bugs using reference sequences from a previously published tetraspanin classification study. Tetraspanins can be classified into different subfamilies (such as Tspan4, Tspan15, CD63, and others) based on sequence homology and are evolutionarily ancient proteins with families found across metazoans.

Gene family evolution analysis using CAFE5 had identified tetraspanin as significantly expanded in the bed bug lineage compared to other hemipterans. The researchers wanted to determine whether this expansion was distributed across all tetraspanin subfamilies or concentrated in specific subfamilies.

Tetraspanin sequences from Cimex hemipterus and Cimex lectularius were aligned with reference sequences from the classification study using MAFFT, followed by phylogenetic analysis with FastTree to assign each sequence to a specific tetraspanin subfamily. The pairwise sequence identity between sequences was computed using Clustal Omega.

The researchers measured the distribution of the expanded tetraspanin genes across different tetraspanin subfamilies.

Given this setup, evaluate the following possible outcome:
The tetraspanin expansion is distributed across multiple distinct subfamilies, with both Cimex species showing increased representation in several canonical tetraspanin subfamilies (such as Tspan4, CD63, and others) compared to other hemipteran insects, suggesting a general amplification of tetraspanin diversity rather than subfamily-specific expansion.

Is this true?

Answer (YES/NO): NO